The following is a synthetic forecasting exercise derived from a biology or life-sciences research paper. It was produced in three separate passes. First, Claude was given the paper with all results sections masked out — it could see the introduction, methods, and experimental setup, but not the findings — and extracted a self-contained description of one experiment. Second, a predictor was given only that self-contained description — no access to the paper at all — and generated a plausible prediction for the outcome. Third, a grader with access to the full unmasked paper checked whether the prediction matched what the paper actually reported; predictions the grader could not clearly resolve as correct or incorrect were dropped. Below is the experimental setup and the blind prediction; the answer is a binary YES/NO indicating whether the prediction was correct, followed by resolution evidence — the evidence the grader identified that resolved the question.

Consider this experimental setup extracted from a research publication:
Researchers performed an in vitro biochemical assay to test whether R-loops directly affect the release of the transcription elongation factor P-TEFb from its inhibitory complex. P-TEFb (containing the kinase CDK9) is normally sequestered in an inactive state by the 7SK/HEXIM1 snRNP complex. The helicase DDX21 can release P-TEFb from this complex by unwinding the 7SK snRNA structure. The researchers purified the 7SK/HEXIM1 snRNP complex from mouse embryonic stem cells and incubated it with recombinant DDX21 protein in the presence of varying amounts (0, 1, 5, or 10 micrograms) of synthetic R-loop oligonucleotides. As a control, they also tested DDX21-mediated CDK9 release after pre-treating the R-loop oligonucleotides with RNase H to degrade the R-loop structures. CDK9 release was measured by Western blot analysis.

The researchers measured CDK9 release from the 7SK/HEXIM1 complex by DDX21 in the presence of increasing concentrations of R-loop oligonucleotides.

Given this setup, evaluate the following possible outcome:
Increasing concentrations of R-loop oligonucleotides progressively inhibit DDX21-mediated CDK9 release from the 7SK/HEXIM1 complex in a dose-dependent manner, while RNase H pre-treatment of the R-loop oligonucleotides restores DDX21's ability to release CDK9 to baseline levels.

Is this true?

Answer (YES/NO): YES